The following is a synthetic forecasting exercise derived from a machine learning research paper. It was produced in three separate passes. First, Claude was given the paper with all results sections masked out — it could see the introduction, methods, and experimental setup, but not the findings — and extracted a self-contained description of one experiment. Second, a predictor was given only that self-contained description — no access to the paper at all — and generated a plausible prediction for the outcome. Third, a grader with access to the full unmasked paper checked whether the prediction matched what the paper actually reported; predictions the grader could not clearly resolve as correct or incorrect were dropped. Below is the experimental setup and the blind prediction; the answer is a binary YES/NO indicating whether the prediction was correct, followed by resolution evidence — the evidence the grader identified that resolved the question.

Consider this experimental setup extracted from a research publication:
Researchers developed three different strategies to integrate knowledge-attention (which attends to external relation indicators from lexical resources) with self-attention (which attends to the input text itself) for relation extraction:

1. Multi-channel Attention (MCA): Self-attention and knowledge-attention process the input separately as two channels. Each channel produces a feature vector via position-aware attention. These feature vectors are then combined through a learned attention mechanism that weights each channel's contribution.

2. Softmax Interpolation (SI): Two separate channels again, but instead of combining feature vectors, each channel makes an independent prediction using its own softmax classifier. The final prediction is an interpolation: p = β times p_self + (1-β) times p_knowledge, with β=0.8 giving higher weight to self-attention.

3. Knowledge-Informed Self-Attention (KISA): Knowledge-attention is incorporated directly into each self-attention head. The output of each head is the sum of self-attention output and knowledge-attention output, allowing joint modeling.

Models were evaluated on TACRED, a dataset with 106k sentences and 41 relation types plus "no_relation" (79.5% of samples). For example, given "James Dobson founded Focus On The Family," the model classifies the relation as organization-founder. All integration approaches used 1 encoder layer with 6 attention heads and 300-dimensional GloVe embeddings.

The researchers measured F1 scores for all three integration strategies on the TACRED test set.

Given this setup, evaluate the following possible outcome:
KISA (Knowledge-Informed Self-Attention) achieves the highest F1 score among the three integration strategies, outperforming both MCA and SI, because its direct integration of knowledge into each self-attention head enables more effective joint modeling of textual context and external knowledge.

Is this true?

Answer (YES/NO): NO